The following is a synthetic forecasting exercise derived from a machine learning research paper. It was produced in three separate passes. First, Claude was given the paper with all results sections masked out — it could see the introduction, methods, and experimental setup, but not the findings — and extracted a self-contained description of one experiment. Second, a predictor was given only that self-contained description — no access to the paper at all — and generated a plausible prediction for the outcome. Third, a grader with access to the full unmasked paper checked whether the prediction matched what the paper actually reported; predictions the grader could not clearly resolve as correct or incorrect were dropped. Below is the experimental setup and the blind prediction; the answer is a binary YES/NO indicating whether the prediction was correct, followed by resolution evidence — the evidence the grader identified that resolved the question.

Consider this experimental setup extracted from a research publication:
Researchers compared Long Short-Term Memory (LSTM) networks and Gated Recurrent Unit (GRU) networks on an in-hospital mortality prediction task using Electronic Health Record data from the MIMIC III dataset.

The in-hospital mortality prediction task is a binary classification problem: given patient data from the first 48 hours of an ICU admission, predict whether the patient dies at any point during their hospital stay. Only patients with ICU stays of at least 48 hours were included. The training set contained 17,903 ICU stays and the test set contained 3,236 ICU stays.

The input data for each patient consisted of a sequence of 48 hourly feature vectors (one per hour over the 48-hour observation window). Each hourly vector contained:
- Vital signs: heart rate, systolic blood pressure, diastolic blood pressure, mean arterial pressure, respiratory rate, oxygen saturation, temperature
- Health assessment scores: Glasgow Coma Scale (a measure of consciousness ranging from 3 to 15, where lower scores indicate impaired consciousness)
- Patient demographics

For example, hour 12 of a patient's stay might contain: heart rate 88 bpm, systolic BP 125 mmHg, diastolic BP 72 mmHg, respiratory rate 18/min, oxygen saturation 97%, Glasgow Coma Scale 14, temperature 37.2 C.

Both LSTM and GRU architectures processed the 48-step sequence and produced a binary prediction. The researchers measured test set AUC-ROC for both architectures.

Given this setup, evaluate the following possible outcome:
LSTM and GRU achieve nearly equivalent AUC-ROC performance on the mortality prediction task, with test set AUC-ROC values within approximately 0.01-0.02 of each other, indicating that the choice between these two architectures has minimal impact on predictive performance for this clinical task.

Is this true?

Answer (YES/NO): YES